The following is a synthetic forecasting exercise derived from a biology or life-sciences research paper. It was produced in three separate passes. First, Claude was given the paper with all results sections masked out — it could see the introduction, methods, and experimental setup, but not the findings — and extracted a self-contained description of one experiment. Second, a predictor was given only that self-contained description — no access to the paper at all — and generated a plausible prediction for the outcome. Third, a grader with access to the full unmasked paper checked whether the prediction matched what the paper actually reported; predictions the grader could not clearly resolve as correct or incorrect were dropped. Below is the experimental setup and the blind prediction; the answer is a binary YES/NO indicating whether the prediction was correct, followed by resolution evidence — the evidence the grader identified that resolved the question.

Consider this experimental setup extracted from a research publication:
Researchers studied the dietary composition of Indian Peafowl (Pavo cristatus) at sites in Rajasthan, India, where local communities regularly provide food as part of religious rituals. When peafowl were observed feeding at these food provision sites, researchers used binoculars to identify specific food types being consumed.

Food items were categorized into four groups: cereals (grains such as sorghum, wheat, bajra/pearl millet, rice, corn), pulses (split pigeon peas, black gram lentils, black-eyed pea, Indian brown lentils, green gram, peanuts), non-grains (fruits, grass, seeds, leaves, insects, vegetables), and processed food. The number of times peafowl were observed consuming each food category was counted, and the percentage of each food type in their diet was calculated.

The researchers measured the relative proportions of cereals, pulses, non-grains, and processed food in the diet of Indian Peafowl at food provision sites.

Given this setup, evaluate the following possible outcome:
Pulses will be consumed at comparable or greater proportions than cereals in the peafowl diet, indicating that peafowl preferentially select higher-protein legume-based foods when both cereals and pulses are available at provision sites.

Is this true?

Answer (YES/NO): NO